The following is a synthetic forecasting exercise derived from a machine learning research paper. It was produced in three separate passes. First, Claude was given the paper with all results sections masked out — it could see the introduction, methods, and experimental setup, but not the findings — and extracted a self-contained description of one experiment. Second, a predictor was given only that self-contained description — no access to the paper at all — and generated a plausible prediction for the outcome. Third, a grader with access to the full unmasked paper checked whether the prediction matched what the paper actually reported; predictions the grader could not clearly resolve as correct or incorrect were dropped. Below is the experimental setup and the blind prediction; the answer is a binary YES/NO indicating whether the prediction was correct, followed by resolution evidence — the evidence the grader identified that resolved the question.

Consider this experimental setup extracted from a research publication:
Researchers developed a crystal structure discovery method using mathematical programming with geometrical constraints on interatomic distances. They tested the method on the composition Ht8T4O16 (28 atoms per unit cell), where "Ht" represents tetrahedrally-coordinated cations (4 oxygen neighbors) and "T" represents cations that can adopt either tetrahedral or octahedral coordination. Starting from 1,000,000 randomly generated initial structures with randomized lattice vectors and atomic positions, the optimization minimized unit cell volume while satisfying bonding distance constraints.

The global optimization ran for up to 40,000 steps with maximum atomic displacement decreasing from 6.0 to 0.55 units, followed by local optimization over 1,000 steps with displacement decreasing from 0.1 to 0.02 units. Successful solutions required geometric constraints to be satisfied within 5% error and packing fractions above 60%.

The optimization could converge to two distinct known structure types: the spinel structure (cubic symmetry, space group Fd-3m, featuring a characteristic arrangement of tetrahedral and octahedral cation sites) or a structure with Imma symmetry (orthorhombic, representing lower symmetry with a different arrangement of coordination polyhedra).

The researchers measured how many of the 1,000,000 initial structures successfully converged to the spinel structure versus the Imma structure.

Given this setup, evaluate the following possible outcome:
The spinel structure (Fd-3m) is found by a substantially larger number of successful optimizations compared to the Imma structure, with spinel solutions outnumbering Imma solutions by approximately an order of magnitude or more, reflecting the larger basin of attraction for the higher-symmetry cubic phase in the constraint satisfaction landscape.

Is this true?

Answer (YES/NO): NO